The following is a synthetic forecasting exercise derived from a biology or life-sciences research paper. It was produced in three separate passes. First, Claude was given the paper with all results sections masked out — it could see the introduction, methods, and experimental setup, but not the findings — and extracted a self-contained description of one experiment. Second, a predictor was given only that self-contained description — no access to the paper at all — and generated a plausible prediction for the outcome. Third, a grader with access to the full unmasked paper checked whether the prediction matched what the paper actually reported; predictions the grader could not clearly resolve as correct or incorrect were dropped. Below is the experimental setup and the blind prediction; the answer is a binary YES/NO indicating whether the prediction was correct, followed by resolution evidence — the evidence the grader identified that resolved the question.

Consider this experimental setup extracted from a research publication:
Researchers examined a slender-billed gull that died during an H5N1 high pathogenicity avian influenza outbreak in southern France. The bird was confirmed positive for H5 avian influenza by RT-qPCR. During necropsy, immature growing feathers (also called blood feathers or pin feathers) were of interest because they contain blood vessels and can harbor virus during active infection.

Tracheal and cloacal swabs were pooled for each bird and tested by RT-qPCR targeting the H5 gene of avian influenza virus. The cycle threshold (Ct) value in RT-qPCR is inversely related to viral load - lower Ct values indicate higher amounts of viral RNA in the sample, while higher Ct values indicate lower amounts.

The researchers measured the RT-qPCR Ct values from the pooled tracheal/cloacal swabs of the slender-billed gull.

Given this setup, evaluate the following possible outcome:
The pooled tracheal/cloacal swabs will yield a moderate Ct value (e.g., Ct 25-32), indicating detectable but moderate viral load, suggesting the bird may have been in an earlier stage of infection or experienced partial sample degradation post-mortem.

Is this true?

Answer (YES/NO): YES